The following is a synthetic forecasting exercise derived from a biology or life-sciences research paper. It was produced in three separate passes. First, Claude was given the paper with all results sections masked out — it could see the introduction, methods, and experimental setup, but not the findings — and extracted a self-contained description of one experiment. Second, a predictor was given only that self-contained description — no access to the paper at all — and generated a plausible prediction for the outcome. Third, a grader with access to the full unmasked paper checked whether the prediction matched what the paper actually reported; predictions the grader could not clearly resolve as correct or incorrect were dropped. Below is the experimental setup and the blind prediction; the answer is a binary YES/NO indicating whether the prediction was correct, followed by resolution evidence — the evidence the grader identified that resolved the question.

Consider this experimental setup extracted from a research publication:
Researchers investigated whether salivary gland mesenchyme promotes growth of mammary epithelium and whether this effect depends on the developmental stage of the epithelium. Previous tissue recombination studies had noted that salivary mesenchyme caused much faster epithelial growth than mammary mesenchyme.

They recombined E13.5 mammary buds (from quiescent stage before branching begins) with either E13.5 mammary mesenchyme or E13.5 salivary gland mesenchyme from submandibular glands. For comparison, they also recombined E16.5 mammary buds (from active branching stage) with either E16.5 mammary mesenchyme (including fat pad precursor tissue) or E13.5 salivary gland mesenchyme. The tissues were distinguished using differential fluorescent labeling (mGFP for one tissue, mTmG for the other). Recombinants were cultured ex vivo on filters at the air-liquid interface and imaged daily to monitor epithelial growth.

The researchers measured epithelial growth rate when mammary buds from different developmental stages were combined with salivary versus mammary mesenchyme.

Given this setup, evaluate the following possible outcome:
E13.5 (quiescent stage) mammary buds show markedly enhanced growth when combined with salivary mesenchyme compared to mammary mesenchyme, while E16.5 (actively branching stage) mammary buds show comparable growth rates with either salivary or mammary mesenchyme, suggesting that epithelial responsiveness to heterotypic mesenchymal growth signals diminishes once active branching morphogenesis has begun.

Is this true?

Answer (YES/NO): NO